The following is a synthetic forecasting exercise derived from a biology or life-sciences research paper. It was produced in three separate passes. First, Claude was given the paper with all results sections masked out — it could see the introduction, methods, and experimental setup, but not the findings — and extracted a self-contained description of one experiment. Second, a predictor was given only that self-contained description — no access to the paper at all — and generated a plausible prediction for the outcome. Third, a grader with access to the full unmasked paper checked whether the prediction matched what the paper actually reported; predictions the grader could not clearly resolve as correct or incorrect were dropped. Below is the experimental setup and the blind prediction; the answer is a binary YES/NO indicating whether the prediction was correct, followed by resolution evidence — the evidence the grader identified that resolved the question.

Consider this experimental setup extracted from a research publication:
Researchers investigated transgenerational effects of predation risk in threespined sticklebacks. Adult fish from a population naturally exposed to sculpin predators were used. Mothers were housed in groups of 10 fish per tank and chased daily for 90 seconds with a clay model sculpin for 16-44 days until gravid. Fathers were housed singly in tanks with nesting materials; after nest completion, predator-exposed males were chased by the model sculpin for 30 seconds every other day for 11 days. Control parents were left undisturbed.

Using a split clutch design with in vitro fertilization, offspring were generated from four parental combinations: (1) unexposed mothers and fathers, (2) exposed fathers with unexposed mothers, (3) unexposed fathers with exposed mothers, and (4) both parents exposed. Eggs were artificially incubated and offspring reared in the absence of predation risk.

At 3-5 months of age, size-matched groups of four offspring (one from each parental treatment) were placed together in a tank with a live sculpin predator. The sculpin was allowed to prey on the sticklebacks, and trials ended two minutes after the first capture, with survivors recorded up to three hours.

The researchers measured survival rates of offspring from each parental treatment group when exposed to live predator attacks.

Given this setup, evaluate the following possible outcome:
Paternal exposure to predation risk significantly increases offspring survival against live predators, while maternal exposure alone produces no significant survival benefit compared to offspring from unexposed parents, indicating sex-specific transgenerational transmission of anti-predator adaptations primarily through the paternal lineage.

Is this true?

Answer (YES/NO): NO